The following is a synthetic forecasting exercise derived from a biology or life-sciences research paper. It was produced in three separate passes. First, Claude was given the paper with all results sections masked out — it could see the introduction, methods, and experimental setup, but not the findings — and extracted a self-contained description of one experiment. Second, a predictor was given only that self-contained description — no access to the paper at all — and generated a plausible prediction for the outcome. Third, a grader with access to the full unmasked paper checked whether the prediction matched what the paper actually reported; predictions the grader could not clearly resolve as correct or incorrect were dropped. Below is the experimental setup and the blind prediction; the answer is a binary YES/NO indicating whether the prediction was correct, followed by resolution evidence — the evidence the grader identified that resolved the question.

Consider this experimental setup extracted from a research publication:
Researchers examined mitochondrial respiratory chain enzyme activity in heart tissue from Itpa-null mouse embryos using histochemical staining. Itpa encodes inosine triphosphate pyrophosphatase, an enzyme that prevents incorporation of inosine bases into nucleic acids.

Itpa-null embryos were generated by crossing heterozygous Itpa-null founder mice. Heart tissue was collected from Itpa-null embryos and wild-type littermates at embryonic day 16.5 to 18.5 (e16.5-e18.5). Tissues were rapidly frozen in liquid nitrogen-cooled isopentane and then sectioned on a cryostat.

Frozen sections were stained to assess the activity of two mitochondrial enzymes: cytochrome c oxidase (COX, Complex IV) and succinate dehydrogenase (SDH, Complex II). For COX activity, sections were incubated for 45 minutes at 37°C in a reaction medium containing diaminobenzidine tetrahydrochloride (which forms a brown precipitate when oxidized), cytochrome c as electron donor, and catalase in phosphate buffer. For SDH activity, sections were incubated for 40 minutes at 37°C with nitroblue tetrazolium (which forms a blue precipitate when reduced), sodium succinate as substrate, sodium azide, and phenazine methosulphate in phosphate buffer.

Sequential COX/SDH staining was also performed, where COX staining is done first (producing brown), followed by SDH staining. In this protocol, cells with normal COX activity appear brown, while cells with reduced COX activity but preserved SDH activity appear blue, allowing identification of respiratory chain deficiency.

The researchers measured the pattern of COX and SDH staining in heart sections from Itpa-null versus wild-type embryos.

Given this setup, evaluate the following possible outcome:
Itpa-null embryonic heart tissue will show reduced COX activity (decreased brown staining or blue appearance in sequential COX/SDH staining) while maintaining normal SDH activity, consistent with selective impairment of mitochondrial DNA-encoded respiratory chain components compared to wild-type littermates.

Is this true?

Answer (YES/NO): NO